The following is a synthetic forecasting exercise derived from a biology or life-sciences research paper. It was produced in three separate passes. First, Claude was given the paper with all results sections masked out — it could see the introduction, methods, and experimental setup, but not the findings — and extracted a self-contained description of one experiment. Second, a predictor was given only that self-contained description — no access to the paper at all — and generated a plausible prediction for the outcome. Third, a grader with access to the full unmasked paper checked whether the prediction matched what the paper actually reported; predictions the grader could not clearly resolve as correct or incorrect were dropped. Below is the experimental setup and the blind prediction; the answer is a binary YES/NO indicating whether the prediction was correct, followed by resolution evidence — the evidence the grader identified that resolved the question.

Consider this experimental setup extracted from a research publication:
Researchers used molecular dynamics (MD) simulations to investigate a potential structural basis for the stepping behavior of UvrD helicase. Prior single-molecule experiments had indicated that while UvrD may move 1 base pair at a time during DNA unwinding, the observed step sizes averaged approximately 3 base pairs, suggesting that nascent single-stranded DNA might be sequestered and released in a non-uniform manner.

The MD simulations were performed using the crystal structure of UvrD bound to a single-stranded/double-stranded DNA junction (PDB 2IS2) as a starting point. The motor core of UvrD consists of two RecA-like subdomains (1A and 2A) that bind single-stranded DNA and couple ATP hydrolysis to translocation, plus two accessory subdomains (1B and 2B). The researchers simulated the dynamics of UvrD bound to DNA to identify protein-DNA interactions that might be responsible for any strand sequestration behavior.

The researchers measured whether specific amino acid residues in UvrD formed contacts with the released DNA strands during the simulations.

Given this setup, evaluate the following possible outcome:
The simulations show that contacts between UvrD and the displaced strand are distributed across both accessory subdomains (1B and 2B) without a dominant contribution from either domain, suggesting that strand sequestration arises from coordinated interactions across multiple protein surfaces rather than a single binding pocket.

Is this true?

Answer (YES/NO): NO